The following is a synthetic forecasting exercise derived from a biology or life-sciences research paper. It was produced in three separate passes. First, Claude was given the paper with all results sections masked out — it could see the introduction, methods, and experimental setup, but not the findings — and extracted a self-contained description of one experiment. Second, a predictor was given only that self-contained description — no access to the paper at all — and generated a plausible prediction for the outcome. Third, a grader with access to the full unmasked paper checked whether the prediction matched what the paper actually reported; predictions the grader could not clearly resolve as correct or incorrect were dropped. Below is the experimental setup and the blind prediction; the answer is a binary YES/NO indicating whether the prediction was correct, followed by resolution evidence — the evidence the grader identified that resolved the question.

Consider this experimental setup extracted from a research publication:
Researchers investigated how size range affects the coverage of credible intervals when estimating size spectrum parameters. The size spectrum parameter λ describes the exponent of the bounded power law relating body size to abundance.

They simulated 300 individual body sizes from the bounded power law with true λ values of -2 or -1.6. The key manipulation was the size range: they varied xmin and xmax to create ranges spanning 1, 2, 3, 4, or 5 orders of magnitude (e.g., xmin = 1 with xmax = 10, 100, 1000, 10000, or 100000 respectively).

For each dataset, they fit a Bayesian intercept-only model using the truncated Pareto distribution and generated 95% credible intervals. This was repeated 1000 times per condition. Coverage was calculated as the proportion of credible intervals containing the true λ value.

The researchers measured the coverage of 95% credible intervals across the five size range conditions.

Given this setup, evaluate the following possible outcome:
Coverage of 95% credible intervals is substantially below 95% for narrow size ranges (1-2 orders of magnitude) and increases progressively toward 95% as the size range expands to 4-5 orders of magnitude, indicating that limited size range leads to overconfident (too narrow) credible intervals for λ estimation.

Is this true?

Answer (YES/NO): NO